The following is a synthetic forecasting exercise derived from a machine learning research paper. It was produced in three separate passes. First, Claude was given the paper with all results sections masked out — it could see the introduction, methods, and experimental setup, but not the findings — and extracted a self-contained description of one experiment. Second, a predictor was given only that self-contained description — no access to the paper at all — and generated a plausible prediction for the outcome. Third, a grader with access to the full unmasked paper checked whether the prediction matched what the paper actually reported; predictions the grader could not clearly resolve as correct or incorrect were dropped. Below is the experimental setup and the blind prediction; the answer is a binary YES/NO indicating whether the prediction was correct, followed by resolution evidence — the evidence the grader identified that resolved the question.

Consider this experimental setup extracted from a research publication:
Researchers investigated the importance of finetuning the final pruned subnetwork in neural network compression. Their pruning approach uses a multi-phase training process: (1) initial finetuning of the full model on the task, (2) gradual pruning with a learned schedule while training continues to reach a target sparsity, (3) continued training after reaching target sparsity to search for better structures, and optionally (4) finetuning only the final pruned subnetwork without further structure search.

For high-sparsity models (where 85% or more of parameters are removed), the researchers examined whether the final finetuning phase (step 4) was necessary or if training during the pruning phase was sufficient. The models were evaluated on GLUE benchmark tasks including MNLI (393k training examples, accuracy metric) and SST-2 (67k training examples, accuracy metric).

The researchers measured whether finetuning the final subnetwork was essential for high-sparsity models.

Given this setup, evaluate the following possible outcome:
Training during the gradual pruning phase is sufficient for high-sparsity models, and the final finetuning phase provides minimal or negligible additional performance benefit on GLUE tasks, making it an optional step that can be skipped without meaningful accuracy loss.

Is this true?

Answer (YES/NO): NO